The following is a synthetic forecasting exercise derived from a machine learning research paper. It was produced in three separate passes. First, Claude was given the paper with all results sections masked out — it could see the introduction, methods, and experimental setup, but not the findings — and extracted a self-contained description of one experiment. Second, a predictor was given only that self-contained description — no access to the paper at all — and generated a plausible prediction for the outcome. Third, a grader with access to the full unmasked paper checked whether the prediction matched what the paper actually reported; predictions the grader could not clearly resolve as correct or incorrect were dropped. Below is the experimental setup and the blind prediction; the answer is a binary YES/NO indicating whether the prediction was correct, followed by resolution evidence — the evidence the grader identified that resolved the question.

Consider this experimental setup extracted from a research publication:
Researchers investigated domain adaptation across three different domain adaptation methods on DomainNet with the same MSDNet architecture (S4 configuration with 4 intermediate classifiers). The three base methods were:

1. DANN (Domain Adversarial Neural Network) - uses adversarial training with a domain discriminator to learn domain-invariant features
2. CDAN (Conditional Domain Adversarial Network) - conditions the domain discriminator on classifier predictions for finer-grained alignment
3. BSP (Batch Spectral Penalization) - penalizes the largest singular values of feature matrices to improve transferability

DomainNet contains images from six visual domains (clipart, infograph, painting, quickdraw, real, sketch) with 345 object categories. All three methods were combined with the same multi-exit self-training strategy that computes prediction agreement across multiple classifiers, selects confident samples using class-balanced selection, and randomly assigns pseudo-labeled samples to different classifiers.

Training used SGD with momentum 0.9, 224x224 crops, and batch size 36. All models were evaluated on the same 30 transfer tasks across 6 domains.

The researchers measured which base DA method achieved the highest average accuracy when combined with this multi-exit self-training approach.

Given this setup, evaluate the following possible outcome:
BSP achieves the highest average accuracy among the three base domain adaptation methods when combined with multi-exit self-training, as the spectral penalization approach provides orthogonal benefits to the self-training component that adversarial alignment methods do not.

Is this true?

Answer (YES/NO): YES